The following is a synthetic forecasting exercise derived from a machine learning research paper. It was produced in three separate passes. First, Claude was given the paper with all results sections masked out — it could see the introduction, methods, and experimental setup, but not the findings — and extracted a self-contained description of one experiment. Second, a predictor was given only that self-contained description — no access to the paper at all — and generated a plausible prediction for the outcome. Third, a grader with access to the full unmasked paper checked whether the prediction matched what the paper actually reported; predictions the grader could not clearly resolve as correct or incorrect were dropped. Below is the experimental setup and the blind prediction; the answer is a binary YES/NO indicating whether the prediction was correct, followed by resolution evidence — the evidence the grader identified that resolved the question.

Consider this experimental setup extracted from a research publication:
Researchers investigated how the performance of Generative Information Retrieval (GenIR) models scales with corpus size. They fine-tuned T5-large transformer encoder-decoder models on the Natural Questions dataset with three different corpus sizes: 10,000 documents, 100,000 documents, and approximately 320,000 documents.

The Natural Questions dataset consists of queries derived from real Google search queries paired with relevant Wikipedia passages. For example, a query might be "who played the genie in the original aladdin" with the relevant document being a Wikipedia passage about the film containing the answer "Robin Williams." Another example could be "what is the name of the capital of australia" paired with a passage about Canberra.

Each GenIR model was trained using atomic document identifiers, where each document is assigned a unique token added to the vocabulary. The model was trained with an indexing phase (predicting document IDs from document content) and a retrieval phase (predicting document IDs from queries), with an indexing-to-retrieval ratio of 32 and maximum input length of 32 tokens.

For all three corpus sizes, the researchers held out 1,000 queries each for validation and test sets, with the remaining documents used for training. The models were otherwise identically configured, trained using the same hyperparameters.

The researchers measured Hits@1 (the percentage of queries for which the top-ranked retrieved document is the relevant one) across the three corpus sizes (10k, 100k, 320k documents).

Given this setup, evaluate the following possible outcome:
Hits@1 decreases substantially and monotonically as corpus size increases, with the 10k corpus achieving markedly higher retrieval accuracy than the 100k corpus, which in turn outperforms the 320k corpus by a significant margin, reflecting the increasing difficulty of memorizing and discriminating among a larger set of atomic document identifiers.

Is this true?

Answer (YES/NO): NO